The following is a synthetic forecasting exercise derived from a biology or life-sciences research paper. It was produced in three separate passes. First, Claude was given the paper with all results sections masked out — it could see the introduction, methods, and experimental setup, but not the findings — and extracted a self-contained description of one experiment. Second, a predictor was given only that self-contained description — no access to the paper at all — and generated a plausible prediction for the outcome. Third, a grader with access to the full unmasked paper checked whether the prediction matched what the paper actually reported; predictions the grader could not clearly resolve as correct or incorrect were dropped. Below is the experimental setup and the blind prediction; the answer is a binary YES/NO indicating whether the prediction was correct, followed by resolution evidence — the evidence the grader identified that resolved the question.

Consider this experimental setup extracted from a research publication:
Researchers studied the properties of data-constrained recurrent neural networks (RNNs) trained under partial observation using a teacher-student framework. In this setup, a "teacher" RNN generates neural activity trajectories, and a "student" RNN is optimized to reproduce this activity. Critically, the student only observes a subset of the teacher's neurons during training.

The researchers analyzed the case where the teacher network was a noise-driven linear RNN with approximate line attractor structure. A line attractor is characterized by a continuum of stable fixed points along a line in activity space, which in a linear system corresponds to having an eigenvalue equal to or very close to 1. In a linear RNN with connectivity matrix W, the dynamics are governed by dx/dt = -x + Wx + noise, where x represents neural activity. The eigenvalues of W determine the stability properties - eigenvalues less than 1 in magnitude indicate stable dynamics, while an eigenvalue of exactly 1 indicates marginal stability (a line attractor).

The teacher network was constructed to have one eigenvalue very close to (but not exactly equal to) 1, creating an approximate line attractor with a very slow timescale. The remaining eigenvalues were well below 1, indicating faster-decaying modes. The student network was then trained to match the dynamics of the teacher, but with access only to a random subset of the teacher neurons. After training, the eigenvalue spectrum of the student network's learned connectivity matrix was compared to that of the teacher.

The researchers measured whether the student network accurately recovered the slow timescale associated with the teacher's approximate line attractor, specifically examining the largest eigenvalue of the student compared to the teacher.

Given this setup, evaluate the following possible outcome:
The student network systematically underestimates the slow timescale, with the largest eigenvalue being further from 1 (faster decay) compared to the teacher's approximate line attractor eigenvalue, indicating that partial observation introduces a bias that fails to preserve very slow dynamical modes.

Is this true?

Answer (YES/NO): NO